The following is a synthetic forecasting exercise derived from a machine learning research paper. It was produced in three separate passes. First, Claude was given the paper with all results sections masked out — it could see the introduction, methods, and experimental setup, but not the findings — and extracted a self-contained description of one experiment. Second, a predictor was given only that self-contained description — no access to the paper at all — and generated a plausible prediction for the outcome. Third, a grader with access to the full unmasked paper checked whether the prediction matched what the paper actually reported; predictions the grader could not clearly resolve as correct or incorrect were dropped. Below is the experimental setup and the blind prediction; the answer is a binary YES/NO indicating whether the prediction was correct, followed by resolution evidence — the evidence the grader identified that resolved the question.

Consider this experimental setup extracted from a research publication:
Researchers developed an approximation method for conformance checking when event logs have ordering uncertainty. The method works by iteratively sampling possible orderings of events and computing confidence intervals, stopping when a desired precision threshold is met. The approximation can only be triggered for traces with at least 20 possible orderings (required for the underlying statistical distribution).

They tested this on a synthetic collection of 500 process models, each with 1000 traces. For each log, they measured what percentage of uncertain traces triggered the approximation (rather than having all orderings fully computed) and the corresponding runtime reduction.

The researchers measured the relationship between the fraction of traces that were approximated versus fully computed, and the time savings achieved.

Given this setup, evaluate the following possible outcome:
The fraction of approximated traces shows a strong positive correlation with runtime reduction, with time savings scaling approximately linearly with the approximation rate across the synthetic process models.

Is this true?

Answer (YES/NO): NO